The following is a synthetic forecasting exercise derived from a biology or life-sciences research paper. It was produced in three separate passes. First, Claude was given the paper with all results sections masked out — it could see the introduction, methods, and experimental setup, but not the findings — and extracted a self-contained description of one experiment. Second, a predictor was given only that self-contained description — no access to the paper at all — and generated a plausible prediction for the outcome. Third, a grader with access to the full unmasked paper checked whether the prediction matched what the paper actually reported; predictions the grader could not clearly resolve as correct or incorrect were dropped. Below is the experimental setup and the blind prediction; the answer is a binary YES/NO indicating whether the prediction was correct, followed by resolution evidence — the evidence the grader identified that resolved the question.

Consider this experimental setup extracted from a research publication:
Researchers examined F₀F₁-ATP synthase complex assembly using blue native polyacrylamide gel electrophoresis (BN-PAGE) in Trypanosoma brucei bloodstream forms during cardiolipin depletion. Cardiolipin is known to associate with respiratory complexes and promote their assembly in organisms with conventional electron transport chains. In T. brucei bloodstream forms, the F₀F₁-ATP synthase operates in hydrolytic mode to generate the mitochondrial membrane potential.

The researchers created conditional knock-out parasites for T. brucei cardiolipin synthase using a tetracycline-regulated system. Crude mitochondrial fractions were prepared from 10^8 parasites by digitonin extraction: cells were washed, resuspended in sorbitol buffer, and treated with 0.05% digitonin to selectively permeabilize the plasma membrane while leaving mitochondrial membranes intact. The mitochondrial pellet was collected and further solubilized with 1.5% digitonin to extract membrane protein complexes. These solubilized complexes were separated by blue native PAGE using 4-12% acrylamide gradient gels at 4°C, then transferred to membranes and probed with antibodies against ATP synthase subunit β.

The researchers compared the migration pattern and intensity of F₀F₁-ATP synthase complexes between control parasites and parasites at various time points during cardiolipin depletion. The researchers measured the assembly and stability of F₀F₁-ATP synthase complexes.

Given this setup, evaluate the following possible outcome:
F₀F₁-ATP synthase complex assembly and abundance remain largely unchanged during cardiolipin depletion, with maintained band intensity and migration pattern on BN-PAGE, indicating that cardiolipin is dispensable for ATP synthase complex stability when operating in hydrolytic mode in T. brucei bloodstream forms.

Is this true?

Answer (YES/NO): NO